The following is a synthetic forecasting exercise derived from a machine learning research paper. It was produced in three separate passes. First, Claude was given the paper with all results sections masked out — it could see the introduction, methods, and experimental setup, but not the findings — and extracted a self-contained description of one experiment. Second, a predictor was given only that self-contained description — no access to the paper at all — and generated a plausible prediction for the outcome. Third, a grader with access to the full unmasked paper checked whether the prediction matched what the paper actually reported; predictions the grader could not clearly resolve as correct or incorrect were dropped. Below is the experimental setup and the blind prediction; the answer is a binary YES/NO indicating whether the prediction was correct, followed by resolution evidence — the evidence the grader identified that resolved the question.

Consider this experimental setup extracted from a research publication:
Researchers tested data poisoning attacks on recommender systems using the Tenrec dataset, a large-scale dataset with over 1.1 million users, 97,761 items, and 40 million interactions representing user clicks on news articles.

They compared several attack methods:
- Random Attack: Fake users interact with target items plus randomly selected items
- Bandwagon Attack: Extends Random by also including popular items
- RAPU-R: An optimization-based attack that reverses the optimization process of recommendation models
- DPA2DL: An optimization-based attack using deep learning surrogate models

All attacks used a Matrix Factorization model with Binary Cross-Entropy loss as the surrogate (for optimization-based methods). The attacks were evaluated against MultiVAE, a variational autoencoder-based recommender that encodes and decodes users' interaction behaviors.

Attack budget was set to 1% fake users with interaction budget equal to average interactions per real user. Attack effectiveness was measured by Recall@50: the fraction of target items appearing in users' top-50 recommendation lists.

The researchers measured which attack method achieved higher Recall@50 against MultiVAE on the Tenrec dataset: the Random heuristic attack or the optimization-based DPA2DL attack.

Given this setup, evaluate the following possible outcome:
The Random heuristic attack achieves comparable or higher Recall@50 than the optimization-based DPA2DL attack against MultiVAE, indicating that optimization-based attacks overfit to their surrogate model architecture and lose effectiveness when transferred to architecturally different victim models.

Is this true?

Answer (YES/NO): YES